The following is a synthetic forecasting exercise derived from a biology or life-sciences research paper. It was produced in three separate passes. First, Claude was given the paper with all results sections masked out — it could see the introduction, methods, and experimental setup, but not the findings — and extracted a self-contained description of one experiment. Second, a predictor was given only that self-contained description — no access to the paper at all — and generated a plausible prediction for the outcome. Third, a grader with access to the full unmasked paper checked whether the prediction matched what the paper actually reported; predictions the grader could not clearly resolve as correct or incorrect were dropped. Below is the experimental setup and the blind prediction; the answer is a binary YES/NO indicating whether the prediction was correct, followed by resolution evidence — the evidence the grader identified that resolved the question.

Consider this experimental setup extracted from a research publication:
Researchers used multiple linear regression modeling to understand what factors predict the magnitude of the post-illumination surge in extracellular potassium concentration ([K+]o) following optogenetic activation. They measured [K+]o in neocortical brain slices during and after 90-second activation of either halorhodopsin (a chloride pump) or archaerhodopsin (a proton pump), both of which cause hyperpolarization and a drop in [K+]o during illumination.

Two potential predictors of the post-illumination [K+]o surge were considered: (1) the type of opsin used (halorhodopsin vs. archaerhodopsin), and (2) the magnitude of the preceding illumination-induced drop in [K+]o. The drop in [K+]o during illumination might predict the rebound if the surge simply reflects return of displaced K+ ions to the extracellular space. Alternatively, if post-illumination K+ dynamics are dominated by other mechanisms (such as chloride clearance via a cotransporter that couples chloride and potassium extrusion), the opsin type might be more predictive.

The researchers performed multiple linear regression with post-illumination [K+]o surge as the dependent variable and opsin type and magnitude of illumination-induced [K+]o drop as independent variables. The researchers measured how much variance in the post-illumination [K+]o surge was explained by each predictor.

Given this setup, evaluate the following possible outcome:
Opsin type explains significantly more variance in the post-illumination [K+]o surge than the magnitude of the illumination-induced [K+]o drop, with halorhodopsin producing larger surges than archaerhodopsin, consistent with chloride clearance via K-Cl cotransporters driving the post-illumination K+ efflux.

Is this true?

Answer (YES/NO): YES